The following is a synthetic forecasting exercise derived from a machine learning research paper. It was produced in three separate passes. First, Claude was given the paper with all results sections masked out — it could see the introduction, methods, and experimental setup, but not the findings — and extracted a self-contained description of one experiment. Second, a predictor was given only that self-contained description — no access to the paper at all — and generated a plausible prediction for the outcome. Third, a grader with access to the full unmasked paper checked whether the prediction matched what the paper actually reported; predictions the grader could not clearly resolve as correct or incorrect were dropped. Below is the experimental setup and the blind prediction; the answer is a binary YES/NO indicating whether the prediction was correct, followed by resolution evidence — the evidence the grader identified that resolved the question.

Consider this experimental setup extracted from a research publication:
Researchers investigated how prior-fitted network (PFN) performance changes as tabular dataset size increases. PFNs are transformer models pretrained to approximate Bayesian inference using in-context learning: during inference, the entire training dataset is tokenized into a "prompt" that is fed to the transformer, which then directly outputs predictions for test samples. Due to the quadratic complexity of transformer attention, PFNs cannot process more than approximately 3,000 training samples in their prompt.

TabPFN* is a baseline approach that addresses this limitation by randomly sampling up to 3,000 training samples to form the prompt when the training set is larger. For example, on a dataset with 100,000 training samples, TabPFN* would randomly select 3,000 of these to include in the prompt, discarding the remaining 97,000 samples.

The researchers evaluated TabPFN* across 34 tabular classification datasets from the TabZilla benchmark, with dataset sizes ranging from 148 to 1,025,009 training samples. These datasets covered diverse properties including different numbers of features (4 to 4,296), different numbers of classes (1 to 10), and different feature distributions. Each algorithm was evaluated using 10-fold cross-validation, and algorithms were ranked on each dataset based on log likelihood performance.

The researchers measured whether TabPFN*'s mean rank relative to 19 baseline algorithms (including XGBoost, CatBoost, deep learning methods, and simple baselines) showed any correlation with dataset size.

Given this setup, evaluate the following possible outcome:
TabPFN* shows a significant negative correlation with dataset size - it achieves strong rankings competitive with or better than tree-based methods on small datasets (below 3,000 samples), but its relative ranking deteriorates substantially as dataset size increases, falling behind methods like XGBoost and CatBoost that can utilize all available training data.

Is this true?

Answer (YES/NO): YES